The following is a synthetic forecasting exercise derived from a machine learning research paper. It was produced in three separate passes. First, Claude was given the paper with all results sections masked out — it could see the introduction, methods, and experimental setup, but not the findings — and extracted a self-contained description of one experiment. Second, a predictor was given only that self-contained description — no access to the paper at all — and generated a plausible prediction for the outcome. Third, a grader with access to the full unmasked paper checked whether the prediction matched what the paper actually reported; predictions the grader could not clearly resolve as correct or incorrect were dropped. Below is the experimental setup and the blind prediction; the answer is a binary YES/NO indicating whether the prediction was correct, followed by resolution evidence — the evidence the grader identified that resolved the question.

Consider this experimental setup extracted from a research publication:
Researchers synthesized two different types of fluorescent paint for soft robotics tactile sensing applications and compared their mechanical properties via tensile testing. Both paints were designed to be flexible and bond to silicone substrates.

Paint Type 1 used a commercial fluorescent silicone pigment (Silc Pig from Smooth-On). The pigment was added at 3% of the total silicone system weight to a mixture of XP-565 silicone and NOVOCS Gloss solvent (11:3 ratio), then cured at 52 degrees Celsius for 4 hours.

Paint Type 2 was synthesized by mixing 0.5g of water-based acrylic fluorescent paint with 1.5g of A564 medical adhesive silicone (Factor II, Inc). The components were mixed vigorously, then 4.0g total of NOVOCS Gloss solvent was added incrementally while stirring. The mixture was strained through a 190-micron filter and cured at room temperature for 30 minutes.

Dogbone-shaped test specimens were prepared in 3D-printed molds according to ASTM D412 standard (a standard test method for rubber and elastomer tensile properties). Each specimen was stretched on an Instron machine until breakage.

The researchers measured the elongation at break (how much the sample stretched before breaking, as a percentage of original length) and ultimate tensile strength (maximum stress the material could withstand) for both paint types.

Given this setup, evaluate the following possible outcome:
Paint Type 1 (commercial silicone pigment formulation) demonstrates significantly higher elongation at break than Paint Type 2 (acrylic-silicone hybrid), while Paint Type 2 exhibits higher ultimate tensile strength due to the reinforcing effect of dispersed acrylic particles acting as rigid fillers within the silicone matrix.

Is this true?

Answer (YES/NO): NO